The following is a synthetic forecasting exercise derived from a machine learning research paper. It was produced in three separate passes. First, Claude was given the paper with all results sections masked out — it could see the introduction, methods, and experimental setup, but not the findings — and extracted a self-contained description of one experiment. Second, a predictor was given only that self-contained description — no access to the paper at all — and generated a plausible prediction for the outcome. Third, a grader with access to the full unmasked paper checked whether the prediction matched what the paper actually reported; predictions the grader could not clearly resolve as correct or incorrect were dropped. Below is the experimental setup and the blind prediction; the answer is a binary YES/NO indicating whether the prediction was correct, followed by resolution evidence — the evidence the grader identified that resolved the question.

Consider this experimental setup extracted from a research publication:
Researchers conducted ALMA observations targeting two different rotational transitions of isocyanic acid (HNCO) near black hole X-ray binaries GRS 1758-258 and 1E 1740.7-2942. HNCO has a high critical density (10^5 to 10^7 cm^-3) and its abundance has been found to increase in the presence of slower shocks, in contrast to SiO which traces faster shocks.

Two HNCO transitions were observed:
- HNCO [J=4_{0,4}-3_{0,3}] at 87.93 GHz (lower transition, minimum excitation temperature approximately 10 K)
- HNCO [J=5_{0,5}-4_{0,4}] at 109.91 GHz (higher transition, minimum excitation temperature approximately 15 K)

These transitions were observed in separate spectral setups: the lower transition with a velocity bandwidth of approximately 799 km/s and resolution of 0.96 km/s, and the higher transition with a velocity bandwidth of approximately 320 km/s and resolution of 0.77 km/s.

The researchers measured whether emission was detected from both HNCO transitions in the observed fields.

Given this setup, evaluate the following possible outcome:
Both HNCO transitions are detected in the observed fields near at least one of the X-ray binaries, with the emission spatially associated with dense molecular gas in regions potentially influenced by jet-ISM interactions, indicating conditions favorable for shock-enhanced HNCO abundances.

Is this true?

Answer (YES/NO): YES